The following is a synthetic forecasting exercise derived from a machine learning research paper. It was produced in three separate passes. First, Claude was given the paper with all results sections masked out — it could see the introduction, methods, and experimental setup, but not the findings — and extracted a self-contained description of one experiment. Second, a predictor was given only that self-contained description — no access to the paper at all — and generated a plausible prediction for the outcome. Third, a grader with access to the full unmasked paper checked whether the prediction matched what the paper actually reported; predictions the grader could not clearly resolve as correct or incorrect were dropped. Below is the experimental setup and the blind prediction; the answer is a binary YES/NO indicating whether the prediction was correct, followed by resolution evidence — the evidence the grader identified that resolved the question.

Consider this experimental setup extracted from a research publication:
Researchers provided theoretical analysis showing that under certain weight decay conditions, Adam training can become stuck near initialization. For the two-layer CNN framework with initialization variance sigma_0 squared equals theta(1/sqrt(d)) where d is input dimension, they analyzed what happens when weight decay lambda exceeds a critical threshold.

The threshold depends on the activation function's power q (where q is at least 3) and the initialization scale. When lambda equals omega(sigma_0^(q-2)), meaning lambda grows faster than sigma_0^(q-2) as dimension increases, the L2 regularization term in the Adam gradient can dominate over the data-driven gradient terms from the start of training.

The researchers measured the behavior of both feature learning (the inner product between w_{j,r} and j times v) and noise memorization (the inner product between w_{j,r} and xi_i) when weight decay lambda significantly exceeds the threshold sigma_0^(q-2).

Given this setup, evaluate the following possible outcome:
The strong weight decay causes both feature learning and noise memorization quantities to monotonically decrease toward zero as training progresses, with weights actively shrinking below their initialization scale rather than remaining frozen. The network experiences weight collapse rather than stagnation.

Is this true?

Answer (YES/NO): NO